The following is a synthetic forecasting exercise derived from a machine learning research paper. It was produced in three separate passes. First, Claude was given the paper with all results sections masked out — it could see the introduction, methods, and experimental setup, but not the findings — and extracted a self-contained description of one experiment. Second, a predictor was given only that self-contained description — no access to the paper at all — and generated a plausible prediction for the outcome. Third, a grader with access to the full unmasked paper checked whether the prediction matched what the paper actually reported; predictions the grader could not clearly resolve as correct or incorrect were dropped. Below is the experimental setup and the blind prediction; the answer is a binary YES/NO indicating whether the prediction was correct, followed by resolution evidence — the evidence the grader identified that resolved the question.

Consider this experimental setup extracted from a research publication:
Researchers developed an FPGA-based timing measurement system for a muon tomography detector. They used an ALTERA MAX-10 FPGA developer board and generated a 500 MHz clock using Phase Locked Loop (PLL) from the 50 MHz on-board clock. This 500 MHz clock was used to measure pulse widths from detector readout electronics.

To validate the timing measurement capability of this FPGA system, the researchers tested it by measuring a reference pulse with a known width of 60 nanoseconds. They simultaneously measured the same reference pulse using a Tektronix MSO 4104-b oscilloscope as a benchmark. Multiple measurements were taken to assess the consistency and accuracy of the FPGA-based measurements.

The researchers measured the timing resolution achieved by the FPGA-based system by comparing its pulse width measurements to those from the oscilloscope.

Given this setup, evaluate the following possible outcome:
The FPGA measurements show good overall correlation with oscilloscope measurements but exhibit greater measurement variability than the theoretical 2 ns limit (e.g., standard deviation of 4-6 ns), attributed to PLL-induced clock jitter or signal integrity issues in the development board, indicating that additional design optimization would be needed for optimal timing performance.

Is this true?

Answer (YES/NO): NO